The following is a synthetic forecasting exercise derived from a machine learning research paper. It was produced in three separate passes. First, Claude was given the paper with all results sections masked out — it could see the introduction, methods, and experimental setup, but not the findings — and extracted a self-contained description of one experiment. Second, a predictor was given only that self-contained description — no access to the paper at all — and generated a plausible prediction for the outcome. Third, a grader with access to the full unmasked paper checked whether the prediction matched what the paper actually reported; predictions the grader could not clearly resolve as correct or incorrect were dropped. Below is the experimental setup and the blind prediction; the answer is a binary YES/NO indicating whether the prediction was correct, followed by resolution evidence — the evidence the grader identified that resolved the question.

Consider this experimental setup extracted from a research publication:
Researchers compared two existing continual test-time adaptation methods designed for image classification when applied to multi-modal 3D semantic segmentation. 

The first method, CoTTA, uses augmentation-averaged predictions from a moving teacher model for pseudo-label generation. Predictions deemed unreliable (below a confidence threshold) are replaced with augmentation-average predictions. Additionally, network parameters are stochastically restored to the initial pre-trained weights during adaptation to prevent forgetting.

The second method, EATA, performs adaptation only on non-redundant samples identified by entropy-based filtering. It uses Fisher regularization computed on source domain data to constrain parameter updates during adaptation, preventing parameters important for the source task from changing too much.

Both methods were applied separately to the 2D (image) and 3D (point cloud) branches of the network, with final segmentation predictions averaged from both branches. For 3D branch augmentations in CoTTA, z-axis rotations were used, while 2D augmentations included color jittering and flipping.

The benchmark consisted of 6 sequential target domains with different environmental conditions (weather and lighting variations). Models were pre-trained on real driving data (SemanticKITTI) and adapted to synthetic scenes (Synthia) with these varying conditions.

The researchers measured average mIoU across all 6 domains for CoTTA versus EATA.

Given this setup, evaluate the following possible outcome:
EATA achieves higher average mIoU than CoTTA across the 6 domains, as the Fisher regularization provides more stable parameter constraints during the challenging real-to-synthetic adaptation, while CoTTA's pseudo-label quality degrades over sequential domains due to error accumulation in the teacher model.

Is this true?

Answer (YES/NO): YES